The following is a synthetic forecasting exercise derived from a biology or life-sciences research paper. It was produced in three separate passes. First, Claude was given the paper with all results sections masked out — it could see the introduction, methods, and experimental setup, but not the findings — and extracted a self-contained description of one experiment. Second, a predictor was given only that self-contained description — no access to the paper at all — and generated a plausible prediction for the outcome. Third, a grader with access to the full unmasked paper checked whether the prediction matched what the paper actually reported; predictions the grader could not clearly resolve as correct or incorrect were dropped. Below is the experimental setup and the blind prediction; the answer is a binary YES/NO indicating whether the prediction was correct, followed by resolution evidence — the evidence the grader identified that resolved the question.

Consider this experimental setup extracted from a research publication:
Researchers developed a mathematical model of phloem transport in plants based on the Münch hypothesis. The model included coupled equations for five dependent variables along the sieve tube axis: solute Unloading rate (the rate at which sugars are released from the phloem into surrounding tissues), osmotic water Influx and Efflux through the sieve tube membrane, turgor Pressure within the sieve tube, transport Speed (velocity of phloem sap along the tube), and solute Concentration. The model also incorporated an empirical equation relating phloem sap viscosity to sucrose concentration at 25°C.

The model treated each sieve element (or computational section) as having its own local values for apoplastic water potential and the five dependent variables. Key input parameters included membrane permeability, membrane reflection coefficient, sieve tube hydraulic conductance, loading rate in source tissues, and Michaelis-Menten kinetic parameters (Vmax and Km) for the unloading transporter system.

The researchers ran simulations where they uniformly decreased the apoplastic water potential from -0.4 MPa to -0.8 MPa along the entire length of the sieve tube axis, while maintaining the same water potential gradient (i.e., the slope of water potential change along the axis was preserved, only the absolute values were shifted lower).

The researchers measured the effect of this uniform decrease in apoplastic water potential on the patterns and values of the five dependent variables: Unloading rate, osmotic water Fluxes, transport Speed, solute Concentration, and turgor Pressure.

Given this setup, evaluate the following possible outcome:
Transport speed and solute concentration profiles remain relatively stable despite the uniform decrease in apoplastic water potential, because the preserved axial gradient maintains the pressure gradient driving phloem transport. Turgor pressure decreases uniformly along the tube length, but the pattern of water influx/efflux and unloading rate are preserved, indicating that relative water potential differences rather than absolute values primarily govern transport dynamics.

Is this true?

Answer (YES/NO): YES